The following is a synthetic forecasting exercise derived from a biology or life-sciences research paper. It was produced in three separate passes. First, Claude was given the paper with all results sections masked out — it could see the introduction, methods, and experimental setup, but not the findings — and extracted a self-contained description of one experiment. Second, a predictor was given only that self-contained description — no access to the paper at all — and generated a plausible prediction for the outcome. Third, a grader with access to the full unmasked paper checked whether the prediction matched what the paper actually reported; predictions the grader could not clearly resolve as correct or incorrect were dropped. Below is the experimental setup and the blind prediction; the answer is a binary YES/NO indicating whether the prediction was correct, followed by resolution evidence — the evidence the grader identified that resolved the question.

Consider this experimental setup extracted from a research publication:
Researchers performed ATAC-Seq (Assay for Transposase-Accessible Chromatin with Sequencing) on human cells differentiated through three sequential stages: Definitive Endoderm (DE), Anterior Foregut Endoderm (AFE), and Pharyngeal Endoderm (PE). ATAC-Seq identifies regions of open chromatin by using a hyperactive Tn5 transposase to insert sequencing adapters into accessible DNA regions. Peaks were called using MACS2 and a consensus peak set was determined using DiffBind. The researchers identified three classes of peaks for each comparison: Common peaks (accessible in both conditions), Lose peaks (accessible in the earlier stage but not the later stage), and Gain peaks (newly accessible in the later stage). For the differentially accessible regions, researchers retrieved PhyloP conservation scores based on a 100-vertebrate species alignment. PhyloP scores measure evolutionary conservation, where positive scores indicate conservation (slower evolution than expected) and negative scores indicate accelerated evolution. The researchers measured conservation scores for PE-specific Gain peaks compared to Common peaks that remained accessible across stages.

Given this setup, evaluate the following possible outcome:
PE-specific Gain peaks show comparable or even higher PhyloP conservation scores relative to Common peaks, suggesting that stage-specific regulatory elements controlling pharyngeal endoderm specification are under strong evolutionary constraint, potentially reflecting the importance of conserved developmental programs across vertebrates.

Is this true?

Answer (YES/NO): YES